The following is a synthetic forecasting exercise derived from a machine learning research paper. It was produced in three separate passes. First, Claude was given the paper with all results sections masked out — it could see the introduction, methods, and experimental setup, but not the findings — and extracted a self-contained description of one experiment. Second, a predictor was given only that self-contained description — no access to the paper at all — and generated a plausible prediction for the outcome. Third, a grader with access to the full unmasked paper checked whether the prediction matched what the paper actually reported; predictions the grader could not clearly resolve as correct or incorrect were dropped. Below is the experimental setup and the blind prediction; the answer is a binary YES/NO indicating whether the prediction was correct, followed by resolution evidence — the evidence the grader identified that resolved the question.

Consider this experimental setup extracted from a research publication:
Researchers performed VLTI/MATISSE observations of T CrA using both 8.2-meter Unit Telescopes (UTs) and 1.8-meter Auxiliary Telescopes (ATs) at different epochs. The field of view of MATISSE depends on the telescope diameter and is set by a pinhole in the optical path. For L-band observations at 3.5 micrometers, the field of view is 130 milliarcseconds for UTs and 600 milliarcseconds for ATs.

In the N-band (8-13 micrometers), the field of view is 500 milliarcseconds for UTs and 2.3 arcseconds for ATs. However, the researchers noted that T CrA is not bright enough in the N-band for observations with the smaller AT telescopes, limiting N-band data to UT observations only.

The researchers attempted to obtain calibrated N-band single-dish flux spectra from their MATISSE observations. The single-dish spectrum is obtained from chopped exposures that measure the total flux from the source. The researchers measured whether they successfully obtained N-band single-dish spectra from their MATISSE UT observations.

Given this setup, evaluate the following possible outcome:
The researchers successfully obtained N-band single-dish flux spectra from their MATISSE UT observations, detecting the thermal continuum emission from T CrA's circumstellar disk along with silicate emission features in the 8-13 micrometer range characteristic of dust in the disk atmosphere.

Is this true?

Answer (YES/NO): NO